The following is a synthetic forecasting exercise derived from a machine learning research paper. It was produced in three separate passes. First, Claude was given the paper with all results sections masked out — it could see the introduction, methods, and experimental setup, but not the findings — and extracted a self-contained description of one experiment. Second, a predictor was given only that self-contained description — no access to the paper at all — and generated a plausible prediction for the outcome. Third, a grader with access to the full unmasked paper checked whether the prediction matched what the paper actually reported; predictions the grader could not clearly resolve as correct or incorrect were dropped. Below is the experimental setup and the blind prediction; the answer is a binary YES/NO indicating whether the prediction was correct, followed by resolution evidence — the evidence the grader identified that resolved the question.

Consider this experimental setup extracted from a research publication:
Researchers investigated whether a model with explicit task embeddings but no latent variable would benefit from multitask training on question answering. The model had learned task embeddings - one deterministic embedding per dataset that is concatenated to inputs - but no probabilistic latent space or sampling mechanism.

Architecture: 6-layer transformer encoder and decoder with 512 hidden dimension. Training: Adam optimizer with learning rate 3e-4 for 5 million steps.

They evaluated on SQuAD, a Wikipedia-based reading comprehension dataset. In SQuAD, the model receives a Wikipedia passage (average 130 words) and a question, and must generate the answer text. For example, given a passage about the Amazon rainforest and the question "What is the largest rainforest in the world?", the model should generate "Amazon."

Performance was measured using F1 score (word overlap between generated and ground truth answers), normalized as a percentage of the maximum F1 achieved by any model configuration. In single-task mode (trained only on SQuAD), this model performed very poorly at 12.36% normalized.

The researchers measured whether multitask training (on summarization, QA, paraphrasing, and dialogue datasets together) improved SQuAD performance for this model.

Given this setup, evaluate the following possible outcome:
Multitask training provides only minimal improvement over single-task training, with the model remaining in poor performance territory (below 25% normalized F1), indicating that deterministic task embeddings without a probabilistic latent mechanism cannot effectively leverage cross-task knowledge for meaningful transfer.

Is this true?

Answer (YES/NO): NO